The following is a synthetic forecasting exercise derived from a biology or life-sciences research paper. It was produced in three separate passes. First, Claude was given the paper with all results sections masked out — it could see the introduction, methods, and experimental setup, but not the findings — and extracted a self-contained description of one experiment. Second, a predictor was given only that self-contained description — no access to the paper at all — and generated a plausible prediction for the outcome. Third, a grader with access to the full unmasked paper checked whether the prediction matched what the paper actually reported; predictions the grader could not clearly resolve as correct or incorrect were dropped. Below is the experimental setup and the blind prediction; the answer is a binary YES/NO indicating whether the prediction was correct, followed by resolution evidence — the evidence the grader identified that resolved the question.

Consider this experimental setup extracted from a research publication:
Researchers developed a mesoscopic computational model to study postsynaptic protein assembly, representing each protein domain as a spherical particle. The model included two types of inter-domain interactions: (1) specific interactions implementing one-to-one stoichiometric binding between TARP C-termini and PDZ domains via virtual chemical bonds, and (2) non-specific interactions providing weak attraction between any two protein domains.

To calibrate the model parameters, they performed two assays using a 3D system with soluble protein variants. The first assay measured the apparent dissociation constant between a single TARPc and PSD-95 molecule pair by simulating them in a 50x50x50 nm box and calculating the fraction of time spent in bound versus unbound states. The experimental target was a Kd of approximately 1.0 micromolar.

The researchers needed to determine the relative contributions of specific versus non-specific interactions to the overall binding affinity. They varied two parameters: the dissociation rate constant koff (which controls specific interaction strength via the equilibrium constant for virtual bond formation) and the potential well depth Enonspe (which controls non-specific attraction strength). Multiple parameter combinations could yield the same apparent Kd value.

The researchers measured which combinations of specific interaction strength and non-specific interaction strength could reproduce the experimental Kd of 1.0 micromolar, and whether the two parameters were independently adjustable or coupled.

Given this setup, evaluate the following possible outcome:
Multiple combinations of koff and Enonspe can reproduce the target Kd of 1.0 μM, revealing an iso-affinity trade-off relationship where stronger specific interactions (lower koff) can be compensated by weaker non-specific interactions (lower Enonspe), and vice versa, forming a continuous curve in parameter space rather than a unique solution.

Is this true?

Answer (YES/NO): YES